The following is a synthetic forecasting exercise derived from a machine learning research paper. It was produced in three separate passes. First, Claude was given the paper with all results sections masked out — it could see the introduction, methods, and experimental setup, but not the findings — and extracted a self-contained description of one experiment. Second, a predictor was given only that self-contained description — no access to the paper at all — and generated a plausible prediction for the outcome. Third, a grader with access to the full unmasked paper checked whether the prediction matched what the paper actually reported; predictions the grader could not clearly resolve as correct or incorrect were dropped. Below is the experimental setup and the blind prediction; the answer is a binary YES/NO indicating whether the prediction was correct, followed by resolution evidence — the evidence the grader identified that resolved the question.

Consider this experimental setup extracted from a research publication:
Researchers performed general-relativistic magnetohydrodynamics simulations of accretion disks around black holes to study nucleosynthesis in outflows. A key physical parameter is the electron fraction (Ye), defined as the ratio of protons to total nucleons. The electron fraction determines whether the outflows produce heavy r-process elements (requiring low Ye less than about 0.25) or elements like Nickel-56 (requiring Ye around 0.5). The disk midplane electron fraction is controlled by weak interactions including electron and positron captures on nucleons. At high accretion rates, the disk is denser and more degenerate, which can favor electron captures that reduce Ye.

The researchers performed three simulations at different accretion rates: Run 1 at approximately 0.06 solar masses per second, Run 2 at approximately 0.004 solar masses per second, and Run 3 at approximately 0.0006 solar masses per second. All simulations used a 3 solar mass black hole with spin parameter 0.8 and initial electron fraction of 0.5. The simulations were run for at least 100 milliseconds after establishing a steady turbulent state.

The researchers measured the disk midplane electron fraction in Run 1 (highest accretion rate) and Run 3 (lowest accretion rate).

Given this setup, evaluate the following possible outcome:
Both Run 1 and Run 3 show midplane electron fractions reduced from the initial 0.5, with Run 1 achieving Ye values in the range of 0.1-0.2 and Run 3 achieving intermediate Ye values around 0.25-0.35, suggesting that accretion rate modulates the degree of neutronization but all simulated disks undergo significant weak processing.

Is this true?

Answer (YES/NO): NO